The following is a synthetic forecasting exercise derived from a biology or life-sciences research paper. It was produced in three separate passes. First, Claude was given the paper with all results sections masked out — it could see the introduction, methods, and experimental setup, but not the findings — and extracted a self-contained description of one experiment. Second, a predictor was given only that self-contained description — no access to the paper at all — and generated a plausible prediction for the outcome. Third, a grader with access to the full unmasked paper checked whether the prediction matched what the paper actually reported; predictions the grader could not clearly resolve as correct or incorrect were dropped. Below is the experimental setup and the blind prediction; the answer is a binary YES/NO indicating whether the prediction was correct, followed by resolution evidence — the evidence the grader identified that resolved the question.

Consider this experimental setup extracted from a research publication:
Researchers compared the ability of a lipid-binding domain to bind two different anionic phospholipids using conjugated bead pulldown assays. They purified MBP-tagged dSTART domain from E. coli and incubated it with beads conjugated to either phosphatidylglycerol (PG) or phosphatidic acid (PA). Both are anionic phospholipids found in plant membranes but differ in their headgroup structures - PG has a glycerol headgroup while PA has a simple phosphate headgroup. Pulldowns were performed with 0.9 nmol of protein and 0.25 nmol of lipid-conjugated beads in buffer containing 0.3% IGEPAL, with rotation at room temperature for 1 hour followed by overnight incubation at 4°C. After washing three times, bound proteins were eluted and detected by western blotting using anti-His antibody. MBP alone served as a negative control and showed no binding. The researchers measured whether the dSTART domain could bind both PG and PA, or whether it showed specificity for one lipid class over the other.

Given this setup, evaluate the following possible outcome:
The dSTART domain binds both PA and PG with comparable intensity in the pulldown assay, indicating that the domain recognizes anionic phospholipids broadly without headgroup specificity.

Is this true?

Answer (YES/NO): NO